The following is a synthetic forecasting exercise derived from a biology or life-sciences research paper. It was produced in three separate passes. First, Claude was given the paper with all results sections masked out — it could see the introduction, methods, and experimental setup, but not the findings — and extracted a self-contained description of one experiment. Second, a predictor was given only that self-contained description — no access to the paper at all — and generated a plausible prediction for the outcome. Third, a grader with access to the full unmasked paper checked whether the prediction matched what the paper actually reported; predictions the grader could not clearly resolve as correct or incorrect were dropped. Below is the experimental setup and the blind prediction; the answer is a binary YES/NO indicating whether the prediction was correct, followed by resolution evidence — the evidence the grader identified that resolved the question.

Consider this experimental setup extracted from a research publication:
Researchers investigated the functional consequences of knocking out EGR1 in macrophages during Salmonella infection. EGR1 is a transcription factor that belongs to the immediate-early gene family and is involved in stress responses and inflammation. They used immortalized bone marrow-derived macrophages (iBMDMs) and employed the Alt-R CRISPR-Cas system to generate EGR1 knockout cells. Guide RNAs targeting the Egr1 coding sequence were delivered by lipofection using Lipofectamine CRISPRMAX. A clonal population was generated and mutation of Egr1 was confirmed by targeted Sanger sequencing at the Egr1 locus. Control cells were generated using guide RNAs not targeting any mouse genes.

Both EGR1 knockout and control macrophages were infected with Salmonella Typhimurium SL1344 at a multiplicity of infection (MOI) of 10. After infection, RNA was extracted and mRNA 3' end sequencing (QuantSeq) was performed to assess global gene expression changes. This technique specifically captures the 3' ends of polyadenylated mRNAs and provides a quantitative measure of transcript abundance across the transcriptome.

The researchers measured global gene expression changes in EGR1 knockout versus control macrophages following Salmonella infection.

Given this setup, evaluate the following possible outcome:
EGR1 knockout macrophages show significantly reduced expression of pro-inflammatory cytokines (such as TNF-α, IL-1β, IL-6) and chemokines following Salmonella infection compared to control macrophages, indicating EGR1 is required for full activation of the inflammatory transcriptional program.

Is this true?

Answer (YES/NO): NO